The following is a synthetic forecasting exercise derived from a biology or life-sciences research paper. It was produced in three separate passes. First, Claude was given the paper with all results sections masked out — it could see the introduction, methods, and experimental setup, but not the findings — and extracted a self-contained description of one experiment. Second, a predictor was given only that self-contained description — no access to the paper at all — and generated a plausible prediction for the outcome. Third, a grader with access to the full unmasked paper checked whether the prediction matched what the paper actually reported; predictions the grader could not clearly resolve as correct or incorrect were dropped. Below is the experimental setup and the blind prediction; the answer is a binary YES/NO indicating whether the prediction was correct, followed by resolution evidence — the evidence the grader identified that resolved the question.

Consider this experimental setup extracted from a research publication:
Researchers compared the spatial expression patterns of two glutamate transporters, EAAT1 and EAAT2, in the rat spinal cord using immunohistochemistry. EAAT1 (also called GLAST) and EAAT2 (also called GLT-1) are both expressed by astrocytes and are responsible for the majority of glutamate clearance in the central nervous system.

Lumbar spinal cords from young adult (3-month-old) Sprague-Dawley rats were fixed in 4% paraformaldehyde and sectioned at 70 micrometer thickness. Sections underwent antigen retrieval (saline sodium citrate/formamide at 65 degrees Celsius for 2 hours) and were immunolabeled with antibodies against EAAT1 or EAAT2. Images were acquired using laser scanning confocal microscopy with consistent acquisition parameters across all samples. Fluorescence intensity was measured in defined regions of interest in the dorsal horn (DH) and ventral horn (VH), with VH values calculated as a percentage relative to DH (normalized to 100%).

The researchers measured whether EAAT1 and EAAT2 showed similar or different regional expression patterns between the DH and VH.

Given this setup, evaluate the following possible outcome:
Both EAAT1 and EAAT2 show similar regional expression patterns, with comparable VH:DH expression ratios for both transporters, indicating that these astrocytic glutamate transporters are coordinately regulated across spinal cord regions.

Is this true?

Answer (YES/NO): NO